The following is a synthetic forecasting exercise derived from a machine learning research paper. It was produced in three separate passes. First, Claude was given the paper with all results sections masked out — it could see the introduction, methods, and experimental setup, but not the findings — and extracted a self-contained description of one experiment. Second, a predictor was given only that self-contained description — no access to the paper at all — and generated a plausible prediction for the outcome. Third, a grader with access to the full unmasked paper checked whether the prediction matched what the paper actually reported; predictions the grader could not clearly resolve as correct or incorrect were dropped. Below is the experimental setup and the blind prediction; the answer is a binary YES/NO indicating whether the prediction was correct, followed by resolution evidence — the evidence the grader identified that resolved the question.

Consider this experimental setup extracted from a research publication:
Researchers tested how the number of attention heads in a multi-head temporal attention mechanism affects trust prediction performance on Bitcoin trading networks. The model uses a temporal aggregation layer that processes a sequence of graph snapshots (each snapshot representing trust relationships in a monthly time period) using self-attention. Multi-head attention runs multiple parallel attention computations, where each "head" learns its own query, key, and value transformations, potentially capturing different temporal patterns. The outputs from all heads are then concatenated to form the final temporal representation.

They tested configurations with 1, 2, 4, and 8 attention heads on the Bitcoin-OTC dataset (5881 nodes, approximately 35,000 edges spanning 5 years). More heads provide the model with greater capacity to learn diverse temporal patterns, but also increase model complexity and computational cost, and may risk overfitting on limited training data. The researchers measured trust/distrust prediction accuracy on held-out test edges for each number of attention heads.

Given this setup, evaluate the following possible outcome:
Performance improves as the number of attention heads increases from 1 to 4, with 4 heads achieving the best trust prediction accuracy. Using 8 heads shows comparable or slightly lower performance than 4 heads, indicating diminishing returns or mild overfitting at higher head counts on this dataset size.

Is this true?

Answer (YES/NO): NO